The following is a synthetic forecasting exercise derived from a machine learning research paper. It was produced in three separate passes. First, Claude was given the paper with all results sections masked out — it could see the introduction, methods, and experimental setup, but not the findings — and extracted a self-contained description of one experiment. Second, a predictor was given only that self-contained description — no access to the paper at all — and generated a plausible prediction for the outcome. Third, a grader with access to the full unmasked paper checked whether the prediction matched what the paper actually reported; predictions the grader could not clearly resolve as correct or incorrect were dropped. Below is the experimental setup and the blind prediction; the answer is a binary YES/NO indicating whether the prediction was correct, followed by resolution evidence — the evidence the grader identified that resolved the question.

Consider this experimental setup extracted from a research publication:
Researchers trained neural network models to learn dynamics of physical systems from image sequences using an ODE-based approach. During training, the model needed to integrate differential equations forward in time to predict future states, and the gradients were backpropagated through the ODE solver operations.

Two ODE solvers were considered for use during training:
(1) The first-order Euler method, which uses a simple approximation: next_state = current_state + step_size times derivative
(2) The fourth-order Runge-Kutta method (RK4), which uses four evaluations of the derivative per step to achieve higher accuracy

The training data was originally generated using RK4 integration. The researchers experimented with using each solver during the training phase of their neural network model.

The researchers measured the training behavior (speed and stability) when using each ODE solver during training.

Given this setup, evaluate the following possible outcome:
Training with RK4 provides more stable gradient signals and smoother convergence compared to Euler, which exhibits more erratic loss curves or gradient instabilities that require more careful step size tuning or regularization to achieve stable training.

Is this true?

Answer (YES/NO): NO